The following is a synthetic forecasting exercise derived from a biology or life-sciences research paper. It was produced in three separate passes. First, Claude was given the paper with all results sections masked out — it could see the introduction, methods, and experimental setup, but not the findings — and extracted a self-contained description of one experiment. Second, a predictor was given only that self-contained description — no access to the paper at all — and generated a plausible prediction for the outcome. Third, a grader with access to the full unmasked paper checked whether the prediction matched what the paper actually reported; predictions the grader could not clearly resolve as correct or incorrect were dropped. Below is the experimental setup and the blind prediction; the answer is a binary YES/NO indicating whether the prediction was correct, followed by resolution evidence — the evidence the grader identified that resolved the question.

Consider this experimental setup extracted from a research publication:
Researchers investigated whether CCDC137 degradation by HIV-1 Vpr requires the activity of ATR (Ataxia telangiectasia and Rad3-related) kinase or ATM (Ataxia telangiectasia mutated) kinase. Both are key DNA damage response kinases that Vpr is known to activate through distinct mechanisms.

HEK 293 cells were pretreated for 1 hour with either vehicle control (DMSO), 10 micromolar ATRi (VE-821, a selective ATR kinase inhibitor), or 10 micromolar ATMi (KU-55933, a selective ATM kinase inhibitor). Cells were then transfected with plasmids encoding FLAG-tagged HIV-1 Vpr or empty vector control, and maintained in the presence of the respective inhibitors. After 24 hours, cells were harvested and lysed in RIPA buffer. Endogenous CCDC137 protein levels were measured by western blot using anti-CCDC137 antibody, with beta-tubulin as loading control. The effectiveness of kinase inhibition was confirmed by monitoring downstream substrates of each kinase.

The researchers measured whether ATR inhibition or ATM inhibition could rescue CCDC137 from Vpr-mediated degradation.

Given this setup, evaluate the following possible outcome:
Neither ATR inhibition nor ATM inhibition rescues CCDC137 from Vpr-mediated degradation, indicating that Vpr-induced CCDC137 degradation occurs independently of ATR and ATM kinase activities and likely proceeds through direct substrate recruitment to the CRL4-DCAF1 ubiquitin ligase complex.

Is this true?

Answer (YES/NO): NO